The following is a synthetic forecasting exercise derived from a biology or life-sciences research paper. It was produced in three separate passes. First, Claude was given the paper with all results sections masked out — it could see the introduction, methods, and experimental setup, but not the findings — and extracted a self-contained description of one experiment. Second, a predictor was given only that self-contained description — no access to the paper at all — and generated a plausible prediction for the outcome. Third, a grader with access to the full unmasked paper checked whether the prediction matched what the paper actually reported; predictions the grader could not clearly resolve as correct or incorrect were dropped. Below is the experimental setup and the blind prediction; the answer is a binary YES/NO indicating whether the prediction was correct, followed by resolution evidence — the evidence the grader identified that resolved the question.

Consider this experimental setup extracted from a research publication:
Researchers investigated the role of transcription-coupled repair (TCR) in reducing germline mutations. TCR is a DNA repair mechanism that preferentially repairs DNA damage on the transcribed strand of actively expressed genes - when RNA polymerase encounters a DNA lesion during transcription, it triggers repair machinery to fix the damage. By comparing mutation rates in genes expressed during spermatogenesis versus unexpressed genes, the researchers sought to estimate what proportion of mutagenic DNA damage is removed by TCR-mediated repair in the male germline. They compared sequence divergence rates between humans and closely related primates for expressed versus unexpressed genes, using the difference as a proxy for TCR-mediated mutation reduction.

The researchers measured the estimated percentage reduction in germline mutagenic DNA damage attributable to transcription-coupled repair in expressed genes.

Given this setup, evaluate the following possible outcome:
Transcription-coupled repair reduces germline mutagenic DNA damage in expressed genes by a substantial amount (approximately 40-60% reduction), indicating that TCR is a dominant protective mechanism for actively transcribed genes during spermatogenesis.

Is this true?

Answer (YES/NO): NO